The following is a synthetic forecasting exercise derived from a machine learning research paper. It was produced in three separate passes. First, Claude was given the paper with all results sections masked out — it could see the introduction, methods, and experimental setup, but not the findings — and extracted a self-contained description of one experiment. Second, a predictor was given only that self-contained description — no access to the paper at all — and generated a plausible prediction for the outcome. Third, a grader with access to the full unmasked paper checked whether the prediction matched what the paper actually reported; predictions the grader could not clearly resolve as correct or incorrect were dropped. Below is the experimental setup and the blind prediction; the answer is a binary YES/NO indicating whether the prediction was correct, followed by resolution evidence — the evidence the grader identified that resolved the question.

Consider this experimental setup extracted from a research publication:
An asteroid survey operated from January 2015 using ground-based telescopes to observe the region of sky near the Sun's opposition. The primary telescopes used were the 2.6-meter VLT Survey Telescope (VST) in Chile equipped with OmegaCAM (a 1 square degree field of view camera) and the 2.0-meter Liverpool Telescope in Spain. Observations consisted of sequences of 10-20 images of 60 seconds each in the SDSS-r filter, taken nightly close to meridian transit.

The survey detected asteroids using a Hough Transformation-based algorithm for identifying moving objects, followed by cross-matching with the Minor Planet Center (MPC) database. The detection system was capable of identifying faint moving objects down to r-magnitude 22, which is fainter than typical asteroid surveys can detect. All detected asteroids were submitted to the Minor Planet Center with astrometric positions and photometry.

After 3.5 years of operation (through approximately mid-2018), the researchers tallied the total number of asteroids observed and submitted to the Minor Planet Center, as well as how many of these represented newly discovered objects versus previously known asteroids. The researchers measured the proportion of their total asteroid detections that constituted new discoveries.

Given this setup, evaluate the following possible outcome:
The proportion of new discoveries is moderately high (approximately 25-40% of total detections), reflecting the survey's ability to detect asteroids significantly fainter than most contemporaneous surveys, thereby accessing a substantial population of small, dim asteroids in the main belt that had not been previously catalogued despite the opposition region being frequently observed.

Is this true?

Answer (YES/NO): NO